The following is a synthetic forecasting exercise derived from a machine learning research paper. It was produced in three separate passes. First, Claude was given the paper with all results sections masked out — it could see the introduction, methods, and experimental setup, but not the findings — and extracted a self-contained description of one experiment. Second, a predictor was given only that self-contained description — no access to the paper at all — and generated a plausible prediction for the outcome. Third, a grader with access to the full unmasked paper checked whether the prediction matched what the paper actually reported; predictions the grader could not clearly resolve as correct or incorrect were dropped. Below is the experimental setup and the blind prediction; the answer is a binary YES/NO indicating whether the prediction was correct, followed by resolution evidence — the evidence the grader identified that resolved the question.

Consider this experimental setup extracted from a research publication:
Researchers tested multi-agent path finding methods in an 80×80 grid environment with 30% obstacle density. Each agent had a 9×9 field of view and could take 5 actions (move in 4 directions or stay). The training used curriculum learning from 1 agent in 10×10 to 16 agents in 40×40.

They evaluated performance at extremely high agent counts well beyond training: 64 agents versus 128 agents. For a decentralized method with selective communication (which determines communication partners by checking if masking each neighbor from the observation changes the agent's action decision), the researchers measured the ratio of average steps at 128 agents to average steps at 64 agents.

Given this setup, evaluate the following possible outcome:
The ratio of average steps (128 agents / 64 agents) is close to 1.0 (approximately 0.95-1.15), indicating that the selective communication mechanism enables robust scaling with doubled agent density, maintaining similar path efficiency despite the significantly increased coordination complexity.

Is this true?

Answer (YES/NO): NO